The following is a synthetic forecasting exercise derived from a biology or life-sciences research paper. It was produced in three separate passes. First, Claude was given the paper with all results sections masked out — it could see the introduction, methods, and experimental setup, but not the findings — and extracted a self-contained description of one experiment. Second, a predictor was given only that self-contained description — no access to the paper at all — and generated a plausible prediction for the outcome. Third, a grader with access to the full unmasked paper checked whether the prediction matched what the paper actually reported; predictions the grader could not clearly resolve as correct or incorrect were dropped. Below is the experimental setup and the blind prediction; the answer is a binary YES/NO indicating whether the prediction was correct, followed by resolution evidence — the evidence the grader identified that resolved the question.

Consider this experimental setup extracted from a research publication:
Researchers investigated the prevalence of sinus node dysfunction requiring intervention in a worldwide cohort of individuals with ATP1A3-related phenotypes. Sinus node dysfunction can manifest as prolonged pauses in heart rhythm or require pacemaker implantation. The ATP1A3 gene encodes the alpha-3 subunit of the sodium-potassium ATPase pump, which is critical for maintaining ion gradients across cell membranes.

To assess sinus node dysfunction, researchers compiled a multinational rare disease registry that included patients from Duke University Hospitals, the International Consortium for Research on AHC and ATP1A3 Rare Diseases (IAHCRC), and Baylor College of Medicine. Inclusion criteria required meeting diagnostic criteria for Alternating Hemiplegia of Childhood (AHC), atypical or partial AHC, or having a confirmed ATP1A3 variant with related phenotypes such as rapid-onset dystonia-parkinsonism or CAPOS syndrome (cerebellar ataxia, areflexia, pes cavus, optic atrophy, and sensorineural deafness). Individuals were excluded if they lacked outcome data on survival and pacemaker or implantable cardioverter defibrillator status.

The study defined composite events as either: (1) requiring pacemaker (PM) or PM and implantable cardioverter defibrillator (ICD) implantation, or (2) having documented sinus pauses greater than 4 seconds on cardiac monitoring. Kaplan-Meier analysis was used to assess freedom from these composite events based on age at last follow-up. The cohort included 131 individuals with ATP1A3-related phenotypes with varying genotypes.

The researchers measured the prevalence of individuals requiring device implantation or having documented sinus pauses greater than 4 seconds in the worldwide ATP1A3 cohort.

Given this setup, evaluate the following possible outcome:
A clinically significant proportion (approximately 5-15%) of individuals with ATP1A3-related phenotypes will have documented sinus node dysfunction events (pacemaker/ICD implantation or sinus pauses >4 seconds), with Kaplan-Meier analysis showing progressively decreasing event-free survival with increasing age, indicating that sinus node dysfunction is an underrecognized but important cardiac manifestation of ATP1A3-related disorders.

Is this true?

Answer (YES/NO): NO